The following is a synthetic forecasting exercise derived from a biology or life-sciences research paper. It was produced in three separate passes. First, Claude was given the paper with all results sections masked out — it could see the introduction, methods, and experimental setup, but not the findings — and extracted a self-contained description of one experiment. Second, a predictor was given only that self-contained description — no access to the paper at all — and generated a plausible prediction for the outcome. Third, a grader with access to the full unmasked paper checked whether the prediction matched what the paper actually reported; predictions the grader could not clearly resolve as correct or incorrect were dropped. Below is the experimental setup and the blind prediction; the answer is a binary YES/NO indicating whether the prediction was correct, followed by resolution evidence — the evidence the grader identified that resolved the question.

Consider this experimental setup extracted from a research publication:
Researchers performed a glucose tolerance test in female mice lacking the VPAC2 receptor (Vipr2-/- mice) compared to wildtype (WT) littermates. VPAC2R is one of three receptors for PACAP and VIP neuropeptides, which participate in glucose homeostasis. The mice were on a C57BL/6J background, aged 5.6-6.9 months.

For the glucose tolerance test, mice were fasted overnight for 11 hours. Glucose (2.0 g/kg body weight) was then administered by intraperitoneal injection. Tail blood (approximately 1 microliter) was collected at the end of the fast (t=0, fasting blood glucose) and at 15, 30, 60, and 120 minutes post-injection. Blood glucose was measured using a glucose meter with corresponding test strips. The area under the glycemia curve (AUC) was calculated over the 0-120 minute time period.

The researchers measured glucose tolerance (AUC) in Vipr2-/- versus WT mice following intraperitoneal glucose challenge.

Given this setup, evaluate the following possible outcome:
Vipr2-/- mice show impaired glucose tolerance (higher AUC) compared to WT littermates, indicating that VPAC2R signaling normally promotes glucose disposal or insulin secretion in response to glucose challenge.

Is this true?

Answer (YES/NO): NO